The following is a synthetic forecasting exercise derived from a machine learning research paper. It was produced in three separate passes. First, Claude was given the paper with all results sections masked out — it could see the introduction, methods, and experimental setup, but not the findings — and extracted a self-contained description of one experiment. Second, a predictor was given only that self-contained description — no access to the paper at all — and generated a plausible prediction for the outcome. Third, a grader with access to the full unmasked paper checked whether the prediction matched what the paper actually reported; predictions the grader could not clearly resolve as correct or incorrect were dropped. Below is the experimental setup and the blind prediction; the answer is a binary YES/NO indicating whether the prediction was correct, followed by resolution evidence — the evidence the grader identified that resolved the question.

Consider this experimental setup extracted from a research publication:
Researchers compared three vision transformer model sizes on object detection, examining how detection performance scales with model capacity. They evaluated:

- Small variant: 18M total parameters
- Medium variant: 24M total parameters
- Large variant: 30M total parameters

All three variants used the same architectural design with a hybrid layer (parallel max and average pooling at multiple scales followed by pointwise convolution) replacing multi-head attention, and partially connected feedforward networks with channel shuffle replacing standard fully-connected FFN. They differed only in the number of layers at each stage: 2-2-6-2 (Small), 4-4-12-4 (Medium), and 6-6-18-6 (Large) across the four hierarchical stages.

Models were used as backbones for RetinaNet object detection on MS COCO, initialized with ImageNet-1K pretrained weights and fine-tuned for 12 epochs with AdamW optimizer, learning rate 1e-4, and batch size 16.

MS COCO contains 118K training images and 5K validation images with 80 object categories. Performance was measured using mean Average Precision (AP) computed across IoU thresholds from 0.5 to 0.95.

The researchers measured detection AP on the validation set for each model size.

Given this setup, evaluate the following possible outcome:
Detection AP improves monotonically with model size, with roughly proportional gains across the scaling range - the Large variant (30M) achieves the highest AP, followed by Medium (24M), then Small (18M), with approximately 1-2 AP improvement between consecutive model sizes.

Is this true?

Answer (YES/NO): NO